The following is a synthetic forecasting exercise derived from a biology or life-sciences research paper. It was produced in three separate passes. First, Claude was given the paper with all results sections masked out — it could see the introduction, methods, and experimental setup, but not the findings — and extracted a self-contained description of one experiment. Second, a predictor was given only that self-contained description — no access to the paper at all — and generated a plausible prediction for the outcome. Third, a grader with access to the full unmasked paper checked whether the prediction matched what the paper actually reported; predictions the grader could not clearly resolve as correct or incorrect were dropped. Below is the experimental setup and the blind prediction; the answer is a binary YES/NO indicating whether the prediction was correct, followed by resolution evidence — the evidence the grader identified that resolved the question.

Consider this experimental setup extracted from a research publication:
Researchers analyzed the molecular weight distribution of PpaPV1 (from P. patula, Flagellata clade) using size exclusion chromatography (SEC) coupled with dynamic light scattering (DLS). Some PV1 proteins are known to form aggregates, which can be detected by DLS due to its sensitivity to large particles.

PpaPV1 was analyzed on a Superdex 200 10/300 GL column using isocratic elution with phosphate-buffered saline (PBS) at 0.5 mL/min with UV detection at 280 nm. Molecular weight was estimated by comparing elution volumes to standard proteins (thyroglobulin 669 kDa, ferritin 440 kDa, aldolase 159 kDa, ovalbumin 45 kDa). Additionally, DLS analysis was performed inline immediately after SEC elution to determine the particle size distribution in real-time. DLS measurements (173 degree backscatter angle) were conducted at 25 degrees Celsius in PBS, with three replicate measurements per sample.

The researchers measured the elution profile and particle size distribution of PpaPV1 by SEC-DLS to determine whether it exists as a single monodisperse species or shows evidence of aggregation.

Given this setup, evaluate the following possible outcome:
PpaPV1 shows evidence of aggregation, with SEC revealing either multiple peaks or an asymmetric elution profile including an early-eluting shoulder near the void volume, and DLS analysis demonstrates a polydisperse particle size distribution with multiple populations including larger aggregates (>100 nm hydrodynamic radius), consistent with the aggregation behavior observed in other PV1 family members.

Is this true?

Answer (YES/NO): NO